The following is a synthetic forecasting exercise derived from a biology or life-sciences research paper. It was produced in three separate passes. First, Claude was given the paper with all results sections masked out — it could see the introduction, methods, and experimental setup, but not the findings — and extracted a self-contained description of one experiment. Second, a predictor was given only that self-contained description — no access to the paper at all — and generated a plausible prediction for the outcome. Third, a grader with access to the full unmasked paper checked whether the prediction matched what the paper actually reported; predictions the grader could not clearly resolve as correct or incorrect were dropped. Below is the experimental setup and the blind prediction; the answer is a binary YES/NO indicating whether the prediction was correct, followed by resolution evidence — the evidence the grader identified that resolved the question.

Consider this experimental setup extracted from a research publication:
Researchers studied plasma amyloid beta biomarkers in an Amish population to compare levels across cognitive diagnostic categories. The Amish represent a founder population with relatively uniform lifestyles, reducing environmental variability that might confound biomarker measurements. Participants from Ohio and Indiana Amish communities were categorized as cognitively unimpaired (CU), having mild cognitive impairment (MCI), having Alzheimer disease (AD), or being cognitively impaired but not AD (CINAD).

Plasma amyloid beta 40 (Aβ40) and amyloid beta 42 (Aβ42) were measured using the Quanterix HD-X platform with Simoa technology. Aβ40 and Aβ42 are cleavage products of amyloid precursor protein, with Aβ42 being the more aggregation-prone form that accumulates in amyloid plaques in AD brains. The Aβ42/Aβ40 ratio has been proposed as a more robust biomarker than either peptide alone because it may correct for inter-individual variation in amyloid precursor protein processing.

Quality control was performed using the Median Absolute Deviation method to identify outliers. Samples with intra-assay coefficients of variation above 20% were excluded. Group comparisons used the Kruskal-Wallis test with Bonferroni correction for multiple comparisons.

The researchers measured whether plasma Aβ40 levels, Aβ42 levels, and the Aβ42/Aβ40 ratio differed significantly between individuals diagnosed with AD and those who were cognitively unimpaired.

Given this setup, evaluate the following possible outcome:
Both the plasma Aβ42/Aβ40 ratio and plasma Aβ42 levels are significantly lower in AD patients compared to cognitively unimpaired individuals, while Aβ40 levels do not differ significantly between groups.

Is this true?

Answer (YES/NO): NO